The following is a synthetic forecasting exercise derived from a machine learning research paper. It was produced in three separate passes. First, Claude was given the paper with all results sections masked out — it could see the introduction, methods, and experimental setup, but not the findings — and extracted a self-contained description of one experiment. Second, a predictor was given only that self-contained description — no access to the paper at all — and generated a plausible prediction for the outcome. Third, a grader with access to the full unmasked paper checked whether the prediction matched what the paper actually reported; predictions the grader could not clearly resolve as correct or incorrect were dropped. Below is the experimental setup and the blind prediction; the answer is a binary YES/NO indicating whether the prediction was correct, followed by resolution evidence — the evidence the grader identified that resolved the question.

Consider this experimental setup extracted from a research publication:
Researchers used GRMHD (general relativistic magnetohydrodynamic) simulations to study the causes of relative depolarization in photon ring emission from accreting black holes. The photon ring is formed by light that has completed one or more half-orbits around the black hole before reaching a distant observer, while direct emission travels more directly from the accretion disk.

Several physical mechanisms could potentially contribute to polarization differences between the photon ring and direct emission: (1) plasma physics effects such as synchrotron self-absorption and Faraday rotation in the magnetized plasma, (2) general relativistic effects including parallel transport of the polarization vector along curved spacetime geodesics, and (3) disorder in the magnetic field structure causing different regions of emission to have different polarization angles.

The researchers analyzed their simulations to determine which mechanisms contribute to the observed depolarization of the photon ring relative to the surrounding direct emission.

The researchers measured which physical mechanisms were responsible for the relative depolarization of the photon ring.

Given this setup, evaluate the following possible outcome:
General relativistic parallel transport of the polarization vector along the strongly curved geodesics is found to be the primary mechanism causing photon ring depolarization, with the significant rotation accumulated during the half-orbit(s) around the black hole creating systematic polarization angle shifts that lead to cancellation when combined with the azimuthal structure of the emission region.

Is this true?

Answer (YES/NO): NO